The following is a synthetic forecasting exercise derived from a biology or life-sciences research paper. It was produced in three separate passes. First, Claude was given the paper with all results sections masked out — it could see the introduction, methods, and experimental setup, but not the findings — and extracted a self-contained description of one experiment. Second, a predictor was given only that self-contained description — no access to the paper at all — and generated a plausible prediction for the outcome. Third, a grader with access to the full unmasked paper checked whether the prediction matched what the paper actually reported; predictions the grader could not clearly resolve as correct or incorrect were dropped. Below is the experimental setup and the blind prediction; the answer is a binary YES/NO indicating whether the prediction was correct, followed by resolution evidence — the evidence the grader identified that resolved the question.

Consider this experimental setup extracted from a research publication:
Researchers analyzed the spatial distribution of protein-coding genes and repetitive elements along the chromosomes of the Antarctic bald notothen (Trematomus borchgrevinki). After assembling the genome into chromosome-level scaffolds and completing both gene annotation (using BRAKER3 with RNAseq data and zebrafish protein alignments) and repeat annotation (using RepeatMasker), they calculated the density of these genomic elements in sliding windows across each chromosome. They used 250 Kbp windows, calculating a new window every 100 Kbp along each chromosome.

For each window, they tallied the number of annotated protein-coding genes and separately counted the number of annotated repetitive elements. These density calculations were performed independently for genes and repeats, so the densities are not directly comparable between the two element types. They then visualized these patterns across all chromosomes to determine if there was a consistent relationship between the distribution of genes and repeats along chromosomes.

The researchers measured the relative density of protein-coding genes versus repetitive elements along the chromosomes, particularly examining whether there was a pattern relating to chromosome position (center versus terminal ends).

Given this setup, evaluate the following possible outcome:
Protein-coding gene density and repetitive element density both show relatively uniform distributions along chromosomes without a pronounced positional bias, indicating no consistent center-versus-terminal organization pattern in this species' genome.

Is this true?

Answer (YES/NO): NO